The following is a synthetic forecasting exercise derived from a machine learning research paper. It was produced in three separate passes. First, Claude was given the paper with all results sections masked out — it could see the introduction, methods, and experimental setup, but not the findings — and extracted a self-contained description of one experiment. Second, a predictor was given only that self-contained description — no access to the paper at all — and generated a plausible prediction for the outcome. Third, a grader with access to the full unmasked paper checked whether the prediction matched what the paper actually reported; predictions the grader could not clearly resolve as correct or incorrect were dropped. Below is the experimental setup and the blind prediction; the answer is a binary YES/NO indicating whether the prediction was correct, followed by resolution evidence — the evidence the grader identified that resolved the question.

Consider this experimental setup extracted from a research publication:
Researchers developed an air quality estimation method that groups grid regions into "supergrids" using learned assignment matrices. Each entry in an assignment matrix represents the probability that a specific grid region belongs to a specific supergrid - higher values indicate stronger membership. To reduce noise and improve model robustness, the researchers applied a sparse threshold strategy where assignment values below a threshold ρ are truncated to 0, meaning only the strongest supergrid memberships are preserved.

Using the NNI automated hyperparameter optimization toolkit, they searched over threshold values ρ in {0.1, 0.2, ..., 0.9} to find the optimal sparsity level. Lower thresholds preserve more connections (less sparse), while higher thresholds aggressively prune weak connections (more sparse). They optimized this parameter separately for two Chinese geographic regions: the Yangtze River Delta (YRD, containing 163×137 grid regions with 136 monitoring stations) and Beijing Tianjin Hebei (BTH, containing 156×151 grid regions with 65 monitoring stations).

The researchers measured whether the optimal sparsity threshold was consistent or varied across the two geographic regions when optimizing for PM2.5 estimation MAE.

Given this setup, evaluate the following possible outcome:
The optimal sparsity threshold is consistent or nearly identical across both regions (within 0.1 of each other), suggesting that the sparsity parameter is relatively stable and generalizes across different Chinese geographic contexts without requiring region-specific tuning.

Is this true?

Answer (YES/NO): YES